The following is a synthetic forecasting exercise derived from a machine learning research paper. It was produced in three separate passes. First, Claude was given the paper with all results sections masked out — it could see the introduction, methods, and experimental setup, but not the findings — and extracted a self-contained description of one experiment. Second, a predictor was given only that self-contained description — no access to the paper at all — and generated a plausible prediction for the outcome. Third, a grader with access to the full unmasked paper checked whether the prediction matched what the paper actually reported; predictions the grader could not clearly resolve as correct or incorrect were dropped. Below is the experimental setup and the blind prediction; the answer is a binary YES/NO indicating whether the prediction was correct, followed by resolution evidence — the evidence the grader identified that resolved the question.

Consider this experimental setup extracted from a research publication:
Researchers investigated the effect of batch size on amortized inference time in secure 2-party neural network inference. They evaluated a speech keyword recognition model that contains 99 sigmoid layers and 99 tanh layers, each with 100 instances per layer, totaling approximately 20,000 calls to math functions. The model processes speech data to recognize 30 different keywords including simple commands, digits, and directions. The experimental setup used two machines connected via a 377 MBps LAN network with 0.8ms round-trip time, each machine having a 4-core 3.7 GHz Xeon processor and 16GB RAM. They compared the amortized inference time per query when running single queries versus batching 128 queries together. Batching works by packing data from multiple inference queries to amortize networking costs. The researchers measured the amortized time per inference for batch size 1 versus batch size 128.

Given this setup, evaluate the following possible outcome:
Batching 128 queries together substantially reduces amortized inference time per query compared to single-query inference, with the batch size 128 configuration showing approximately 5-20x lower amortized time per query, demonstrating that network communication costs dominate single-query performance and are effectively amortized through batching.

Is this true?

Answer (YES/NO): NO